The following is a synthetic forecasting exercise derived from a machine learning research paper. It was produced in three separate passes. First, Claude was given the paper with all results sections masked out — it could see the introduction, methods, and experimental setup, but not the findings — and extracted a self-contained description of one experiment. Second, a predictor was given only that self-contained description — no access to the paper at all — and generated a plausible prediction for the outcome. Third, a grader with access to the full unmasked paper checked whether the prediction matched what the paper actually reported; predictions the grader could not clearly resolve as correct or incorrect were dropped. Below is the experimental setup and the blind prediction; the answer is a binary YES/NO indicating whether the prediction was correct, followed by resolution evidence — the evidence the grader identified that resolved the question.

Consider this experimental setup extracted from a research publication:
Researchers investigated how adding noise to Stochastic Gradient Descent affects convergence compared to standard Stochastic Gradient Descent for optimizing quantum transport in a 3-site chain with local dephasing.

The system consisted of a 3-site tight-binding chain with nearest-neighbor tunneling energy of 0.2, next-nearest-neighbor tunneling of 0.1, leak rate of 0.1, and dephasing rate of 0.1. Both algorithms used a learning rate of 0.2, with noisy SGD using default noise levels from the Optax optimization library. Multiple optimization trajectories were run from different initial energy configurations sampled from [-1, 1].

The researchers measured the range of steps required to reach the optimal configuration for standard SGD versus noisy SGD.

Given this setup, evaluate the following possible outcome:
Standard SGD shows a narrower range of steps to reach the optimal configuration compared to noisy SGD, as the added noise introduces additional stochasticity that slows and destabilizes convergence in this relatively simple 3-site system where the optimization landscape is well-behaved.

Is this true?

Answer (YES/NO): NO